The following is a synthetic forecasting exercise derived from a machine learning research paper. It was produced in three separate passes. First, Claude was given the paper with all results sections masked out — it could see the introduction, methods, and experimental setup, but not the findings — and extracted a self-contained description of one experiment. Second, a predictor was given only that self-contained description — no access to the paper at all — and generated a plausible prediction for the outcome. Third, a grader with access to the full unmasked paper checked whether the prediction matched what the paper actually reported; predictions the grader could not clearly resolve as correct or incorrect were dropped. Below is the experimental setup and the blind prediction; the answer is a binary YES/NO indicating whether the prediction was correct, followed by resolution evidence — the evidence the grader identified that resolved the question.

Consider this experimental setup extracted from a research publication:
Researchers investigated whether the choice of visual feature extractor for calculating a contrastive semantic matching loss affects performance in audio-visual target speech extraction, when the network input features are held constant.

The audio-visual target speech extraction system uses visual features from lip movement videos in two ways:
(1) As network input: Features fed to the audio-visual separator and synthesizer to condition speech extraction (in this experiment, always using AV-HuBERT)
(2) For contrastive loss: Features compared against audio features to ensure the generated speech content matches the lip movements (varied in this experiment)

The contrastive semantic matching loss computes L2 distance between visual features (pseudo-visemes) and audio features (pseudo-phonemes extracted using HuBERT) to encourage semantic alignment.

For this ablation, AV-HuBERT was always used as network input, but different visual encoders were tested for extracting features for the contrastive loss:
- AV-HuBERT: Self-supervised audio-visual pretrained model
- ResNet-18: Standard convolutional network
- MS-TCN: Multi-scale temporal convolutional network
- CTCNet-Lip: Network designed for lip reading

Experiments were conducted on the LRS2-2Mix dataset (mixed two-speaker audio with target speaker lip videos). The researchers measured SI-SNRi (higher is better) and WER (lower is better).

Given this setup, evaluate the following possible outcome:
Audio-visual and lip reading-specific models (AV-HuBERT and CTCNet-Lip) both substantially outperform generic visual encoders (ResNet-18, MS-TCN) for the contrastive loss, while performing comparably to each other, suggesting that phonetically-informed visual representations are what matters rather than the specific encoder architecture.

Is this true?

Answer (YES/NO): NO